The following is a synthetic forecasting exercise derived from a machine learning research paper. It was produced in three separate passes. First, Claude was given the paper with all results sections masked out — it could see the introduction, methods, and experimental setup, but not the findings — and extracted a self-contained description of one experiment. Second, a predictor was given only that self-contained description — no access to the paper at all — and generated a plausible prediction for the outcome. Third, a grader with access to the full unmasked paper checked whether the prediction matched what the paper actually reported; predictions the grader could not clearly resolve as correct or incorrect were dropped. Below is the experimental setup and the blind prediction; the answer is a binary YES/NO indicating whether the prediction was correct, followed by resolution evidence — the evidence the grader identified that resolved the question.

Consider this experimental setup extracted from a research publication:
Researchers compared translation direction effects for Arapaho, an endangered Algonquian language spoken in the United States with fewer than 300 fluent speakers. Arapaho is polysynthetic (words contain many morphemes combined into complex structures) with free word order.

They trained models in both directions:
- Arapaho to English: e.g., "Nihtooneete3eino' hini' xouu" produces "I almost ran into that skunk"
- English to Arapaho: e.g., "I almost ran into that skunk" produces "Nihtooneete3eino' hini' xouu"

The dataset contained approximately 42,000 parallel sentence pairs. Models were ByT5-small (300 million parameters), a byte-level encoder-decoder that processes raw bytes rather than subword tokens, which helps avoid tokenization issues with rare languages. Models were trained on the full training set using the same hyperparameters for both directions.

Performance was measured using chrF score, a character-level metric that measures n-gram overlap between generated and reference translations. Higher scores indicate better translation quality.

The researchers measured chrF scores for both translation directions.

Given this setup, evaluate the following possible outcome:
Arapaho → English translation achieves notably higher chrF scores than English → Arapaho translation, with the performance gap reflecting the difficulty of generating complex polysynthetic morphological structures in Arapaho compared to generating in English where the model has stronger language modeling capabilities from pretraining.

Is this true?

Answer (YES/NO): NO